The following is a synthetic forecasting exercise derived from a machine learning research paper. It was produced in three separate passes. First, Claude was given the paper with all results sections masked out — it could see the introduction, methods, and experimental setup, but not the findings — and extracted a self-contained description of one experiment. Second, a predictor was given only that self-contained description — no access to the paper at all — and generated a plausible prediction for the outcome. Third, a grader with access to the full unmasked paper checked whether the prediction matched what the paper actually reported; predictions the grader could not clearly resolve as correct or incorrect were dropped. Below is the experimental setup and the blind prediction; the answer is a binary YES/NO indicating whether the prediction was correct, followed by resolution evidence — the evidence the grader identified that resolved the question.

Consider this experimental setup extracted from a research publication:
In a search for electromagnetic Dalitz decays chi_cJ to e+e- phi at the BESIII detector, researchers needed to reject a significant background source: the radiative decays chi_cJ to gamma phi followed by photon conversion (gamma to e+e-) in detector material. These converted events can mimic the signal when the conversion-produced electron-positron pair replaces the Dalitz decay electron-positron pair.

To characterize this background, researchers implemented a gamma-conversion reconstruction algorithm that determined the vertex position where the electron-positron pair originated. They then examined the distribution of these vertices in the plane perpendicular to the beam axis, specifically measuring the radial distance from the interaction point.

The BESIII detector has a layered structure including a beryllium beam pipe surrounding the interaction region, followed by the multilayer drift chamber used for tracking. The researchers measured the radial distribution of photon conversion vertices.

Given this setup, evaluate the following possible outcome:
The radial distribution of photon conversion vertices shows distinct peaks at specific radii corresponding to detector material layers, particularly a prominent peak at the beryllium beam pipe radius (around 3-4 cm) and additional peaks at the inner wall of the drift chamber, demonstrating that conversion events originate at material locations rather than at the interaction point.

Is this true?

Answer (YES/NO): YES